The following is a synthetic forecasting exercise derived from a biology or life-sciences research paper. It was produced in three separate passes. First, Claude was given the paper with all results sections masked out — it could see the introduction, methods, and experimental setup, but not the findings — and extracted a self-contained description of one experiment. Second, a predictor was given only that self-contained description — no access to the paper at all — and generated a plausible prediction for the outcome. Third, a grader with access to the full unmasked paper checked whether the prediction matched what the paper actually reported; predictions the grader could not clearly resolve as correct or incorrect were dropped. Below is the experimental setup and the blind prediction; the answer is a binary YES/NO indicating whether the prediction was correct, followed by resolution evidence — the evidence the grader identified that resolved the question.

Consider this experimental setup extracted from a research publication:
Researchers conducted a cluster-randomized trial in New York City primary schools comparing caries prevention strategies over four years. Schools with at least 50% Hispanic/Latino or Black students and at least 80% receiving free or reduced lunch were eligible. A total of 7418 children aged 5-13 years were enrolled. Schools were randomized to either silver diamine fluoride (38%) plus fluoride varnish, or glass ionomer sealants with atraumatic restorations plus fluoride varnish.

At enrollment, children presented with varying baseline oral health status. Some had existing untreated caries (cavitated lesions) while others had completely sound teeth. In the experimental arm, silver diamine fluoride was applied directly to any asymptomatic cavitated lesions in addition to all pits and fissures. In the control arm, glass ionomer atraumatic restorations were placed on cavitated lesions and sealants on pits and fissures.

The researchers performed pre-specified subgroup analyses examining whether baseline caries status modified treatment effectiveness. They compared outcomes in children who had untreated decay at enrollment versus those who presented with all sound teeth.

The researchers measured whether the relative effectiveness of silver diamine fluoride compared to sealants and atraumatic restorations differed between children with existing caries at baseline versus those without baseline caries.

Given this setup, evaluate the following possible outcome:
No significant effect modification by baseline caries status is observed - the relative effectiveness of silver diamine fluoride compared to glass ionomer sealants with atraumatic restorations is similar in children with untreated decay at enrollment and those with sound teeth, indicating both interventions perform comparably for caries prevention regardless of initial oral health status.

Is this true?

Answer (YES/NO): YES